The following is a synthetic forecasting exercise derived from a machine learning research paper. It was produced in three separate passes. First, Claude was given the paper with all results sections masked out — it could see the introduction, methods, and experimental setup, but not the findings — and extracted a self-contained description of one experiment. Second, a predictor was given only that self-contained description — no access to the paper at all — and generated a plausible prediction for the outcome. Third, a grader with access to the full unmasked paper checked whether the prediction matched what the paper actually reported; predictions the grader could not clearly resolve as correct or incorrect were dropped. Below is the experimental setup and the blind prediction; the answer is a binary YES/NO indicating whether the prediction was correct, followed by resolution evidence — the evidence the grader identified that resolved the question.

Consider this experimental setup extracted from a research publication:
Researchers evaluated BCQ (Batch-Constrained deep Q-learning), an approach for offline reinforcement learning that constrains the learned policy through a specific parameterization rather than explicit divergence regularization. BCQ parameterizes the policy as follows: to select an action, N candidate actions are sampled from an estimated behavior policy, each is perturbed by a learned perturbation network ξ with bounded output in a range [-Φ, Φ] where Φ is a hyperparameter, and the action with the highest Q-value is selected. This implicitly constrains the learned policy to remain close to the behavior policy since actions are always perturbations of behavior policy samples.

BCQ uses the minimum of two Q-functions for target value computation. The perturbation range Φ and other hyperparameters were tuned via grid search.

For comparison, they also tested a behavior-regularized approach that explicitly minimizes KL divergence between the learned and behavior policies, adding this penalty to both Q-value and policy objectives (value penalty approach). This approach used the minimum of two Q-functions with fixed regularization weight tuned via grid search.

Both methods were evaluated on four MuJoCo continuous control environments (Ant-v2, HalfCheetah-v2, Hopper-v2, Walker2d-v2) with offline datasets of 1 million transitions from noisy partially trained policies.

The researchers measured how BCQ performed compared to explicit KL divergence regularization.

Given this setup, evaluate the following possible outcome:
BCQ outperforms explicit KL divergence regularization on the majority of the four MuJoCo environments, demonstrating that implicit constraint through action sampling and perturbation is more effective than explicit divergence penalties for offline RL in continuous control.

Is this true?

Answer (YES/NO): NO